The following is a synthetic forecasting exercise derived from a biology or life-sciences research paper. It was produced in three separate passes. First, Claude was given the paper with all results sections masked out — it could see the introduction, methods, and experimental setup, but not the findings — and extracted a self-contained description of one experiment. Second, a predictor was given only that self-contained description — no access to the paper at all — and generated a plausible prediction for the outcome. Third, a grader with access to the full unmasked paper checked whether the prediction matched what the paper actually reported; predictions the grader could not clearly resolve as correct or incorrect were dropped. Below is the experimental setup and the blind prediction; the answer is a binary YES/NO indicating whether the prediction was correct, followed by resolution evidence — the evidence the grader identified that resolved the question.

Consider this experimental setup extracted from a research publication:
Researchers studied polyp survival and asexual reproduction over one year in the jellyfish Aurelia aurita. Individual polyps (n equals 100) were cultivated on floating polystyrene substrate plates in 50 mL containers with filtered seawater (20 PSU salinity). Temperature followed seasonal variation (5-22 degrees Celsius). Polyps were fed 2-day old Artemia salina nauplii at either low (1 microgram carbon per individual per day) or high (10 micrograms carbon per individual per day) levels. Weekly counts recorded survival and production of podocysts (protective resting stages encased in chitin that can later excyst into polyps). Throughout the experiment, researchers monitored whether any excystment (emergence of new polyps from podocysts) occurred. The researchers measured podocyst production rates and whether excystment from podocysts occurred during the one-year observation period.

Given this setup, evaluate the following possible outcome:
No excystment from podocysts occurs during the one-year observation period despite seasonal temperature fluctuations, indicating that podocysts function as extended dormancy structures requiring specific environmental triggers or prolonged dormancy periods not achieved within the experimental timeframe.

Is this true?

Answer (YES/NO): YES